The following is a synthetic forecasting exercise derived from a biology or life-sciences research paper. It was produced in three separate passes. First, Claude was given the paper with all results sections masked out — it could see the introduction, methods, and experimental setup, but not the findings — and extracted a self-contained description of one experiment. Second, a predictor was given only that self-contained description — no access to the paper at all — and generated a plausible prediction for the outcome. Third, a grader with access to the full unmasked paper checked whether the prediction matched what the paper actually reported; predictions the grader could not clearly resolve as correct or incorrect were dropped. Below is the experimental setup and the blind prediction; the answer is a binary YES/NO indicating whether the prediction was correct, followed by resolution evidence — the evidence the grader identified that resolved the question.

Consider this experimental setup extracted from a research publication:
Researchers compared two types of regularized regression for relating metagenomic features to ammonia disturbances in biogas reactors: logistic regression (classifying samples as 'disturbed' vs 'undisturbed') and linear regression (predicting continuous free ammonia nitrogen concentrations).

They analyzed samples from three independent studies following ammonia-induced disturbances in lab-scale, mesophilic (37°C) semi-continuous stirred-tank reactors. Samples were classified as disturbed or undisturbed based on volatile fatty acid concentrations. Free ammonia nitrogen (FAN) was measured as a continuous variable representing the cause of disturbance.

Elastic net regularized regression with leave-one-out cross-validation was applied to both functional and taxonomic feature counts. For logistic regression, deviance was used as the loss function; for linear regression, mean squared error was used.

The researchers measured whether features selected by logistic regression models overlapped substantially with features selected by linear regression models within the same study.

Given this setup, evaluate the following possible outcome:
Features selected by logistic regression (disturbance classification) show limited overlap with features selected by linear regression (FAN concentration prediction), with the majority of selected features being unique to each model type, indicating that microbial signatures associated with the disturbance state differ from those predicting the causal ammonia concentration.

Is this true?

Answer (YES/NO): YES